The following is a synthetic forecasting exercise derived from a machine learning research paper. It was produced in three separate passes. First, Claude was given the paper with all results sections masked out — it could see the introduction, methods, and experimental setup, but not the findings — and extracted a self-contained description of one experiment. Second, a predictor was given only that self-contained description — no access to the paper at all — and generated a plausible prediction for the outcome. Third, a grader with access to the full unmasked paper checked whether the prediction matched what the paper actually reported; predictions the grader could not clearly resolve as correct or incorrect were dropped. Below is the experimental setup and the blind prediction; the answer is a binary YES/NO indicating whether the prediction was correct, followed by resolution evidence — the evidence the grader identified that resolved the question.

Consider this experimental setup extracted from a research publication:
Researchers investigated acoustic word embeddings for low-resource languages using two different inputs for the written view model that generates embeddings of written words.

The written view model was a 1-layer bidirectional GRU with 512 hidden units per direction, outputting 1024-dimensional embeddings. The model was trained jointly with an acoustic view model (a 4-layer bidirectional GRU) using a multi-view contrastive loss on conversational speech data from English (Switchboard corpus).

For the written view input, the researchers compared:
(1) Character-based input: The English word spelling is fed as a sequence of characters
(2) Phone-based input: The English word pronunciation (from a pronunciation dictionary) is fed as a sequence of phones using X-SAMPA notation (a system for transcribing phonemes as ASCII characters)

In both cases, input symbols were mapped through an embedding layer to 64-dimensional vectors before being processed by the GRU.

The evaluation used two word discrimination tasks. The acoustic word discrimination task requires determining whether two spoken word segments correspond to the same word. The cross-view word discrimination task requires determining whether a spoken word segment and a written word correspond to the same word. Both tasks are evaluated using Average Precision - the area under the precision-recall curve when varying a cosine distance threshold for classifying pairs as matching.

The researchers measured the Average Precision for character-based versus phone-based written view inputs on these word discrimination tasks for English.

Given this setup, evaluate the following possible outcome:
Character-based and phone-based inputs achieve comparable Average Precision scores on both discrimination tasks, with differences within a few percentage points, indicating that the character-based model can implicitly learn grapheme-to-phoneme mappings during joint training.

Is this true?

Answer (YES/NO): NO